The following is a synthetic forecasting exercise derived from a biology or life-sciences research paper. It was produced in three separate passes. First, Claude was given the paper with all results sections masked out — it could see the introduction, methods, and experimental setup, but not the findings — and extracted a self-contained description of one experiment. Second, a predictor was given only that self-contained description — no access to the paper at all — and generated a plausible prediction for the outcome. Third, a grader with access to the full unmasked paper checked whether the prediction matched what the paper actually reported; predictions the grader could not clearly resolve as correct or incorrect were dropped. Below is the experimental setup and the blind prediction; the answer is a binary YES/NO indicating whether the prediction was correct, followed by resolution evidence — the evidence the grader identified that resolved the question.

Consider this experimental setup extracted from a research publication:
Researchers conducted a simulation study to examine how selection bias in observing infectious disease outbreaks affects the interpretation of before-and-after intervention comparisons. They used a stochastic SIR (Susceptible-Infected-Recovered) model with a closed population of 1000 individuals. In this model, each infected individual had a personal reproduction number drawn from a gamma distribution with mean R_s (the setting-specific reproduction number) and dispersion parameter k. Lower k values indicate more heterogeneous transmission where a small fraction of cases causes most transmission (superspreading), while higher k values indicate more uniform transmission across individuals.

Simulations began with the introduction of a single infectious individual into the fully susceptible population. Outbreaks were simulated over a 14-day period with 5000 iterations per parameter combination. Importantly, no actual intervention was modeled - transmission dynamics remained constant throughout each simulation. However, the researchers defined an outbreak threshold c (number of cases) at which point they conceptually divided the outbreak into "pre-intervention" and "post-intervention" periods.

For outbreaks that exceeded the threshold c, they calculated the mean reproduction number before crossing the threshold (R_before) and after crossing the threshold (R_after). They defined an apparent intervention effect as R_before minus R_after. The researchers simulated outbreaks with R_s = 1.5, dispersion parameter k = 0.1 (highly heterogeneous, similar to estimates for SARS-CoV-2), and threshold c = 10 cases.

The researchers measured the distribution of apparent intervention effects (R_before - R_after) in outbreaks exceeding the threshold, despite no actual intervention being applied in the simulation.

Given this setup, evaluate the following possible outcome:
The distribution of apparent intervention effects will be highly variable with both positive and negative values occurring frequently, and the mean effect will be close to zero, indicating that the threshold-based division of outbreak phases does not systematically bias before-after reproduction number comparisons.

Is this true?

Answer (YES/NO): NO